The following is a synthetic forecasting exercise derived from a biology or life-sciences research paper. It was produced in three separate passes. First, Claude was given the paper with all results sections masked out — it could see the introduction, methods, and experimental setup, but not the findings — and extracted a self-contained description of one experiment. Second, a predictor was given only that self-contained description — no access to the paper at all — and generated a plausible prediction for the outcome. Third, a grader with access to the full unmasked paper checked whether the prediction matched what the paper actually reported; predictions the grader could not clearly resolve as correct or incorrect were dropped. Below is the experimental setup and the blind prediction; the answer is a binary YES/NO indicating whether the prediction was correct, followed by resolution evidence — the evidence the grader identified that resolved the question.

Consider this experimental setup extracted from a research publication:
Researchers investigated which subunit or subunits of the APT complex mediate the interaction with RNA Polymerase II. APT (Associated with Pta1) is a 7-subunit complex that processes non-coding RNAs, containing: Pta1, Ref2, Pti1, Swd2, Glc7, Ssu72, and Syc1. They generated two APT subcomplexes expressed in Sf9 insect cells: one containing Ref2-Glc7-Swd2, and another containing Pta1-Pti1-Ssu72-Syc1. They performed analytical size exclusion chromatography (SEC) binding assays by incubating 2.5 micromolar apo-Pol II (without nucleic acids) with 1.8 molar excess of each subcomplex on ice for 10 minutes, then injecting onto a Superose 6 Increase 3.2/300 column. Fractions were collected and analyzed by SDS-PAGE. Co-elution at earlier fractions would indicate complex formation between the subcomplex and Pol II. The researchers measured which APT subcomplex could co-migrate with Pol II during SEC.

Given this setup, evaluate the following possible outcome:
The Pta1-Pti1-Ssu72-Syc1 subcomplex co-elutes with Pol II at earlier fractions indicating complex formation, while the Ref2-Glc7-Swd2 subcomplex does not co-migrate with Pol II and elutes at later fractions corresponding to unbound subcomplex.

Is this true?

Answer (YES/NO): NO